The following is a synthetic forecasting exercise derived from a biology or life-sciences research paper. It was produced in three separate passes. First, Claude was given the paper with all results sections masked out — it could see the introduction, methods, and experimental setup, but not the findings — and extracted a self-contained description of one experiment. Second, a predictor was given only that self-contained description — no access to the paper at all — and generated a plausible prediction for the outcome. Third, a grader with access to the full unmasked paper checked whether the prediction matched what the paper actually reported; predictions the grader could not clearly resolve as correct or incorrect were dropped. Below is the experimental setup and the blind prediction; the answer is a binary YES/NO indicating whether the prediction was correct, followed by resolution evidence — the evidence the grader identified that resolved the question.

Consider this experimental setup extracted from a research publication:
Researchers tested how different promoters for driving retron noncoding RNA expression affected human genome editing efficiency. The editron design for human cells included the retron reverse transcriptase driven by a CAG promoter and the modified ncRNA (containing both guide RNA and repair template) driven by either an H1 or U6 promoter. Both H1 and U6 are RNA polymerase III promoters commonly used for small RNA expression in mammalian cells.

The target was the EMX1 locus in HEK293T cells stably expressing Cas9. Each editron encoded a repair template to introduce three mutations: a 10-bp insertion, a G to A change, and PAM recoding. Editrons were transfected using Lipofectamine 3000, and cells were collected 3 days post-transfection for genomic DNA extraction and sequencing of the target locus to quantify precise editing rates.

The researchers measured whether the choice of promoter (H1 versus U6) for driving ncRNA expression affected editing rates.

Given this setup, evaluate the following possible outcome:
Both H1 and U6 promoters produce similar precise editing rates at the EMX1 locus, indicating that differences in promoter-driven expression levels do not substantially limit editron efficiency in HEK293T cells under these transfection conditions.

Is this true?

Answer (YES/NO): YES